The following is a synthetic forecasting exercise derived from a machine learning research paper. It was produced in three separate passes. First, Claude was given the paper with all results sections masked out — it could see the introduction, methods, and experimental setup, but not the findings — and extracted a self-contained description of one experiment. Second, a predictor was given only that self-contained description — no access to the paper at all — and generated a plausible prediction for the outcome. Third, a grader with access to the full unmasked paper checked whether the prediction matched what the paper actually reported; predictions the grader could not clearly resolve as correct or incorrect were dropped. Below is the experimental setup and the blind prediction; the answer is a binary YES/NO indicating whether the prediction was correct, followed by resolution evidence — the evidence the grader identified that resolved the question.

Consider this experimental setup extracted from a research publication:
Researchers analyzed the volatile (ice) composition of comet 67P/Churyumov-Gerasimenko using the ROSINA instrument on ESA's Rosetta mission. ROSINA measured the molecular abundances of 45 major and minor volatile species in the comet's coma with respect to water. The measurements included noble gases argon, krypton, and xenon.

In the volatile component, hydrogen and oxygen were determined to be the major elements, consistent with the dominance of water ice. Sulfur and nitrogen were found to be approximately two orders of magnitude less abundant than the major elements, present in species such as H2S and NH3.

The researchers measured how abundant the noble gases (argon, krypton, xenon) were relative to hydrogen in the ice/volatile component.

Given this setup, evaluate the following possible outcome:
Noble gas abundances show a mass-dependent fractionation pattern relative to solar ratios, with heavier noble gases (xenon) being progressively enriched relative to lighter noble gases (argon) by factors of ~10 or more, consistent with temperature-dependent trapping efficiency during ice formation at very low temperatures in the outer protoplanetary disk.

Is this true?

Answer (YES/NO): NO